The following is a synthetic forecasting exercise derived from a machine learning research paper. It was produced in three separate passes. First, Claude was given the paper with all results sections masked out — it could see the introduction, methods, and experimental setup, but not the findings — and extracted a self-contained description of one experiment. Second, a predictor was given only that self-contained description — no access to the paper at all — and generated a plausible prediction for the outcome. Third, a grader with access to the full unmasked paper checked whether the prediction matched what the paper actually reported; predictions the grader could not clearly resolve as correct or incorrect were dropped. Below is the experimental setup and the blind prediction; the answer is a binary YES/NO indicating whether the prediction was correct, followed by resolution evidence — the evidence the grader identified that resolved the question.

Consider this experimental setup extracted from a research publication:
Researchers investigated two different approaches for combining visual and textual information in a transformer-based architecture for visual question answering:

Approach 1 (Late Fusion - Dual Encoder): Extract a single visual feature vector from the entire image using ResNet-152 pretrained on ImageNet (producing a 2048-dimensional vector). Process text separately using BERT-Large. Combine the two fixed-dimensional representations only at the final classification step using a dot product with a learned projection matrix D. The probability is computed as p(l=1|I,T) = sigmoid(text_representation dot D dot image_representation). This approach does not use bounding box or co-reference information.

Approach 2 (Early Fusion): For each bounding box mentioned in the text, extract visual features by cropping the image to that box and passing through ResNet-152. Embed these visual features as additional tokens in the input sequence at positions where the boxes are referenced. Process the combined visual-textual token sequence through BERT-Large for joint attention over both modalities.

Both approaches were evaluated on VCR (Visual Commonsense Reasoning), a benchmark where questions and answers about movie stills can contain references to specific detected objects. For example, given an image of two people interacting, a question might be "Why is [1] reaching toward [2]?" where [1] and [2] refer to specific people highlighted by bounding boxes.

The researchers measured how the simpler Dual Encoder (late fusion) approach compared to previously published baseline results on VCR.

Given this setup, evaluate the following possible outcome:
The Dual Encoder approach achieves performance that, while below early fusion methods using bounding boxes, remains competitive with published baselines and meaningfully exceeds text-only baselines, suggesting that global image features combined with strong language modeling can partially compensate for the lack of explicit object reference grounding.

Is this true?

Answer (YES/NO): NO